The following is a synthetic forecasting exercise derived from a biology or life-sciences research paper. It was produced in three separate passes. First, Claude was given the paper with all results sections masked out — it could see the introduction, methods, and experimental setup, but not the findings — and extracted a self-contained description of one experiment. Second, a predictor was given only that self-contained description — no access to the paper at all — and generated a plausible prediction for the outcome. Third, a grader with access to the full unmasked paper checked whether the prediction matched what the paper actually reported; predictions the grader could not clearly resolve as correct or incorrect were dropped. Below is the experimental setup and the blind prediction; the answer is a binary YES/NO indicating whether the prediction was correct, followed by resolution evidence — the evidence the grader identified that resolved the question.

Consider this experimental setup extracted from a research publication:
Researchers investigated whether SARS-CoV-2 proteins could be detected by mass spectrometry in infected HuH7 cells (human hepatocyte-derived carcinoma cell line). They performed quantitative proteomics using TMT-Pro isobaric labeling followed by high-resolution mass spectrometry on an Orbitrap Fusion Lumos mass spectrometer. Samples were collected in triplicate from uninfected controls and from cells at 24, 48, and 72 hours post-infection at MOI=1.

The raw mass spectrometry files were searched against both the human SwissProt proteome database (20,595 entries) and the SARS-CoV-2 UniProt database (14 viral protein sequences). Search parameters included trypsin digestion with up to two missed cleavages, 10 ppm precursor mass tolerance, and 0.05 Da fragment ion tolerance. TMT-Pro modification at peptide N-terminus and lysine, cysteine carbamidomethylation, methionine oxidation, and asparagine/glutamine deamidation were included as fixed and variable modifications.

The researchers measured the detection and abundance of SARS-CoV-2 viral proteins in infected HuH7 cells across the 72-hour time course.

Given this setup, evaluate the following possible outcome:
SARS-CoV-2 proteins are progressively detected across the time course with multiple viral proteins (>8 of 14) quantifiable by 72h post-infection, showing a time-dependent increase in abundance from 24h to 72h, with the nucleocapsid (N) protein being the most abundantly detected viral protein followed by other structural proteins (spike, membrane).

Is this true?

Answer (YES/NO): NO